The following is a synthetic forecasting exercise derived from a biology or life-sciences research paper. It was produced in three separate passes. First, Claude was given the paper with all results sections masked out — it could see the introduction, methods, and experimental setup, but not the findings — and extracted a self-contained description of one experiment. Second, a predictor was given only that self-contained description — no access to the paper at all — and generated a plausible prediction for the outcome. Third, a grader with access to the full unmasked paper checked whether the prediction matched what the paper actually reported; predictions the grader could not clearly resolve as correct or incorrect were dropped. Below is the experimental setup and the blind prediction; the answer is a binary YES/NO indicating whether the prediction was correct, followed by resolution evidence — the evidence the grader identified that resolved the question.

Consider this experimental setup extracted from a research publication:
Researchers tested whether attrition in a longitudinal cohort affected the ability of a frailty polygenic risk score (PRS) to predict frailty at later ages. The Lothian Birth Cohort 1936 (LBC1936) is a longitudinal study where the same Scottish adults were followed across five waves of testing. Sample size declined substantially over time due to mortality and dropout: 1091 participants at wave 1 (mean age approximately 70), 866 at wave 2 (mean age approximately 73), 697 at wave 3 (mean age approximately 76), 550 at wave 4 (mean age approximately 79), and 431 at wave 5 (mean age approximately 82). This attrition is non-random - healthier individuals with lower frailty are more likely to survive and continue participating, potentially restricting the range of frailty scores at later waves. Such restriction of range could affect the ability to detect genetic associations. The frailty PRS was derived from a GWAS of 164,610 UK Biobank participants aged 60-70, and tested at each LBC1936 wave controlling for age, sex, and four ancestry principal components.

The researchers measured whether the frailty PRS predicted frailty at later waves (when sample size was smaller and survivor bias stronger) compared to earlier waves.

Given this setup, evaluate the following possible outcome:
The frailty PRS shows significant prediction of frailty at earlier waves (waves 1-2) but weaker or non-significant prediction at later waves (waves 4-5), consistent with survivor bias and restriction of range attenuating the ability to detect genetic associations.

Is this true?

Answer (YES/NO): YES